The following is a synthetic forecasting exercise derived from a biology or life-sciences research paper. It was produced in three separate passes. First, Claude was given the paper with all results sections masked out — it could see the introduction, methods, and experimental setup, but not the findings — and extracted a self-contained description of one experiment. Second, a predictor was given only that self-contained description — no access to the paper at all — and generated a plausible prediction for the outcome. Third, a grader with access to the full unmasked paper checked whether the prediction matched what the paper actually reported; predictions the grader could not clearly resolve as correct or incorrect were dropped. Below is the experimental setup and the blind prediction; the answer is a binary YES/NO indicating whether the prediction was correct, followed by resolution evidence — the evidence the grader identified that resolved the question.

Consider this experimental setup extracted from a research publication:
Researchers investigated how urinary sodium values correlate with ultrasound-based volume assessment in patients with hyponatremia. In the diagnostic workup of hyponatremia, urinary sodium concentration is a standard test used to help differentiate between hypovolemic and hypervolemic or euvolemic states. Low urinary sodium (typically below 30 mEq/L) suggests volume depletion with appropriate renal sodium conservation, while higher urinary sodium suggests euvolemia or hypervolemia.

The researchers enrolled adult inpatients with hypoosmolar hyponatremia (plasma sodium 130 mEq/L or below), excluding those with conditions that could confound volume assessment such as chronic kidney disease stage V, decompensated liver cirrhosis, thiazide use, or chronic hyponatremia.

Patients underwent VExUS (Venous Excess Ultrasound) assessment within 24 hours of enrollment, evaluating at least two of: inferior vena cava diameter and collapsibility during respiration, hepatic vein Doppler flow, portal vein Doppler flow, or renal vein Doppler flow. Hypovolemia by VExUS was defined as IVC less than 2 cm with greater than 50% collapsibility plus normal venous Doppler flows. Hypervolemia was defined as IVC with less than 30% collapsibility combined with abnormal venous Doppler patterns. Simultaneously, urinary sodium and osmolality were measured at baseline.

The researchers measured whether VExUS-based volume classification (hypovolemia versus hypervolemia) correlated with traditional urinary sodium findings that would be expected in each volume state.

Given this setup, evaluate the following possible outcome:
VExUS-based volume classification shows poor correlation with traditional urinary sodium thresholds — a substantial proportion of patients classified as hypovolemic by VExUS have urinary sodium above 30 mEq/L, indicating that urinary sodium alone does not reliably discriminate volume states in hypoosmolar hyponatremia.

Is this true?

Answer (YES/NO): YES